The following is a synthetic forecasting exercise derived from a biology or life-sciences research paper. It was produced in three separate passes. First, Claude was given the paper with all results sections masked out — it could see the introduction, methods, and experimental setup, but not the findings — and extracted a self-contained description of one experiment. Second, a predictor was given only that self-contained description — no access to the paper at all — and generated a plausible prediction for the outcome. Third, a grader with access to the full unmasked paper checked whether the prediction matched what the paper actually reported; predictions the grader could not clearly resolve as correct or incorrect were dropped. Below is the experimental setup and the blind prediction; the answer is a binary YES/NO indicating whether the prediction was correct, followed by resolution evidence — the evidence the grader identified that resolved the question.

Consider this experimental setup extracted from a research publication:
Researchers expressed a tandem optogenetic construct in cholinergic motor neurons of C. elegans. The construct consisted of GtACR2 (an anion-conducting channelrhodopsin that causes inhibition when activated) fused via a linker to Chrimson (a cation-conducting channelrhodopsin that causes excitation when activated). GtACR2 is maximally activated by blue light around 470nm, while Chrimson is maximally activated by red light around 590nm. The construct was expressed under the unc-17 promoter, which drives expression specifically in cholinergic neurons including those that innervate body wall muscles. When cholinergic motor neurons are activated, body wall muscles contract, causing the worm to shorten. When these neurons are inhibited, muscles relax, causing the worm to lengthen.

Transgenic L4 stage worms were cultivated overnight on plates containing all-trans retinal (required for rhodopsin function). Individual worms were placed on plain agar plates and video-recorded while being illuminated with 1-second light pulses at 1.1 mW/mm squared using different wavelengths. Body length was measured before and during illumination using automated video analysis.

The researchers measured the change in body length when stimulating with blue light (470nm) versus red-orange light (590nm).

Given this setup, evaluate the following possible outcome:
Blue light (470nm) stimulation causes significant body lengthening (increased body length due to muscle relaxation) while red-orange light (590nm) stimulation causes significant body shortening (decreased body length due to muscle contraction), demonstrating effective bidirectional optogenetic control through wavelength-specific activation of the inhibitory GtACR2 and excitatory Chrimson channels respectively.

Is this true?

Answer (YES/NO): YES